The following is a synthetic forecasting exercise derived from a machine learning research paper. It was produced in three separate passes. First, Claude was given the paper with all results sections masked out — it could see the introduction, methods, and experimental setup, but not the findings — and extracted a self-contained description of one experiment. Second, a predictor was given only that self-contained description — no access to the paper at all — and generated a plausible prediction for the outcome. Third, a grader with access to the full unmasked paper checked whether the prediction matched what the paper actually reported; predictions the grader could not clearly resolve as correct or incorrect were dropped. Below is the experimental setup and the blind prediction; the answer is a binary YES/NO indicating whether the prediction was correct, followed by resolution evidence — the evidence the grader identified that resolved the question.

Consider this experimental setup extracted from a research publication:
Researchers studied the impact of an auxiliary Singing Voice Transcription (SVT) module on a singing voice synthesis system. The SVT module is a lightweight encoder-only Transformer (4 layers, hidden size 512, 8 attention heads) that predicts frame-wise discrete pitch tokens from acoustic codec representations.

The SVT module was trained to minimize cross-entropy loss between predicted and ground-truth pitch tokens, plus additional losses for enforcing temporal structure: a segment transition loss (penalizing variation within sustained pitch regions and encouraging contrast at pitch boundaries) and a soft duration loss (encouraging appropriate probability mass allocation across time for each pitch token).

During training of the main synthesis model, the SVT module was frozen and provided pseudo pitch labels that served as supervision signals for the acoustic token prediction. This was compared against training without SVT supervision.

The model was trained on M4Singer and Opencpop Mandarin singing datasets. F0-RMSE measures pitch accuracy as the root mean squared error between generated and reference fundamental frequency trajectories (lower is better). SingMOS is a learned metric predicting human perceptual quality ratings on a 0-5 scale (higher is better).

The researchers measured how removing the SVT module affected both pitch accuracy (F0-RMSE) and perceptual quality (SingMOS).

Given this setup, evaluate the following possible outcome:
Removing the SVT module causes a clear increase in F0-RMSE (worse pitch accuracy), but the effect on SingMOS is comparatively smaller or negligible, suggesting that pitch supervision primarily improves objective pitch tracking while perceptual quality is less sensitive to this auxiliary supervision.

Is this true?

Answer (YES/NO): NO